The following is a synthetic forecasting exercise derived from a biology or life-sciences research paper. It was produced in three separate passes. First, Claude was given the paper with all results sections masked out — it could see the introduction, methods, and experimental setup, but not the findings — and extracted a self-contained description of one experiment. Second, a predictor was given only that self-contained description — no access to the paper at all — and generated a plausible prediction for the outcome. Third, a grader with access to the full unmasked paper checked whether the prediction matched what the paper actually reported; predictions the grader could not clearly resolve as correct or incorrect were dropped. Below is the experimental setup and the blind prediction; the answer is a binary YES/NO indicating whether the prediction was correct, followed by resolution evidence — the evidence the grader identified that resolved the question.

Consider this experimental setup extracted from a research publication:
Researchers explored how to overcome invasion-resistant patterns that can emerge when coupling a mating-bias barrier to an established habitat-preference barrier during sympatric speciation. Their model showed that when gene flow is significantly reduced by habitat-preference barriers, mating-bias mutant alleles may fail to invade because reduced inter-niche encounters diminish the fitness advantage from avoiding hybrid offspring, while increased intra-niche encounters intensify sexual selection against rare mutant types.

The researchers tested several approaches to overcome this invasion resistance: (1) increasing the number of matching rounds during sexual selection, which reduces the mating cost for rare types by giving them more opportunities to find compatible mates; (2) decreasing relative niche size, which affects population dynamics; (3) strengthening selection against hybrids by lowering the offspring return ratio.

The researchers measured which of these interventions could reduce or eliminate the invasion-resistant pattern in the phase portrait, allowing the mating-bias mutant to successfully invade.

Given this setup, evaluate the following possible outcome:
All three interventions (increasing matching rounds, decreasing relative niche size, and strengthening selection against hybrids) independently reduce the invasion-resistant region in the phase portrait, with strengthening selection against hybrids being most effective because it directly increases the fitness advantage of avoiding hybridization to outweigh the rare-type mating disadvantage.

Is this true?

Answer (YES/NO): NO